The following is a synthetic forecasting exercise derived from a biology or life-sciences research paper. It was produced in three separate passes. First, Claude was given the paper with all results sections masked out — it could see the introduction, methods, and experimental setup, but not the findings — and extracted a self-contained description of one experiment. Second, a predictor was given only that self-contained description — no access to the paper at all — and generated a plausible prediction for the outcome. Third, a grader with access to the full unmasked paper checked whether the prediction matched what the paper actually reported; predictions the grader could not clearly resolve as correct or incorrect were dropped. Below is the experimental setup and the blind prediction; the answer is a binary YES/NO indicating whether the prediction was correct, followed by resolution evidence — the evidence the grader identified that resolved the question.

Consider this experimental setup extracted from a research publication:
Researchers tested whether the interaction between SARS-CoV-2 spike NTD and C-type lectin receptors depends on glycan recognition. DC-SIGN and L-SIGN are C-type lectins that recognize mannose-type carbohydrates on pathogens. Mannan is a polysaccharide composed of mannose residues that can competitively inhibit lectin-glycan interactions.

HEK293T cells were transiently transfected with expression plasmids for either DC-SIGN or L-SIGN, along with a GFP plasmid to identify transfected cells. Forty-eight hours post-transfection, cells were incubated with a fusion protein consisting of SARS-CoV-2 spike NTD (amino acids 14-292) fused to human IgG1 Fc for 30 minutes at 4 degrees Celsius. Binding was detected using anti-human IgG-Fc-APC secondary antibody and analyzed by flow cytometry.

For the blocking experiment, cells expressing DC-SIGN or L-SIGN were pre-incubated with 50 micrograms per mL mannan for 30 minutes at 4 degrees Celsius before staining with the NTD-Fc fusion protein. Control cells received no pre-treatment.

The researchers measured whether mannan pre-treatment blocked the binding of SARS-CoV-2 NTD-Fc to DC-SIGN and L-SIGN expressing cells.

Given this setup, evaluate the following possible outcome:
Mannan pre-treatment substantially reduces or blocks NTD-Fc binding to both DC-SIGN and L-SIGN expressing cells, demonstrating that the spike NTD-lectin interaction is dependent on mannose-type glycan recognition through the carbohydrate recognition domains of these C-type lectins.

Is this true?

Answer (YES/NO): YES